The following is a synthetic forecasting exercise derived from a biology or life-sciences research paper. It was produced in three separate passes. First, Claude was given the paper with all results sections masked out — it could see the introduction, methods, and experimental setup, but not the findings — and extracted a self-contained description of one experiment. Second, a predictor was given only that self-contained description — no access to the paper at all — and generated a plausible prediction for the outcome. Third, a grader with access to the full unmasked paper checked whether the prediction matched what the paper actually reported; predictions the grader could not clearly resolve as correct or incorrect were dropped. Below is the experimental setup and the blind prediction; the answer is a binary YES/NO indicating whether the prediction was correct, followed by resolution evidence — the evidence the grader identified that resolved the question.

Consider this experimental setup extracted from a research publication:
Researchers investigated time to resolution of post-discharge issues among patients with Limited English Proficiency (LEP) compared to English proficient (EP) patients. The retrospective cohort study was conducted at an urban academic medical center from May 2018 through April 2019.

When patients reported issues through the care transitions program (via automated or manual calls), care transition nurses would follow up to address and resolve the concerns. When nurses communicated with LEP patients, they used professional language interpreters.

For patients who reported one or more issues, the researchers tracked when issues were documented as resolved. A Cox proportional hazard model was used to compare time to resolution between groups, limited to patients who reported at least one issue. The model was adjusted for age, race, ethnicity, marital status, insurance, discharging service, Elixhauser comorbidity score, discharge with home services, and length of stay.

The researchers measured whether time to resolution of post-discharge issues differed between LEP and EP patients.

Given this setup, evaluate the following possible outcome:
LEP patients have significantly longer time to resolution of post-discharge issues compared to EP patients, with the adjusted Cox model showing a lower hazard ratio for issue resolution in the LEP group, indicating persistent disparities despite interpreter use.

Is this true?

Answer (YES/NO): NO